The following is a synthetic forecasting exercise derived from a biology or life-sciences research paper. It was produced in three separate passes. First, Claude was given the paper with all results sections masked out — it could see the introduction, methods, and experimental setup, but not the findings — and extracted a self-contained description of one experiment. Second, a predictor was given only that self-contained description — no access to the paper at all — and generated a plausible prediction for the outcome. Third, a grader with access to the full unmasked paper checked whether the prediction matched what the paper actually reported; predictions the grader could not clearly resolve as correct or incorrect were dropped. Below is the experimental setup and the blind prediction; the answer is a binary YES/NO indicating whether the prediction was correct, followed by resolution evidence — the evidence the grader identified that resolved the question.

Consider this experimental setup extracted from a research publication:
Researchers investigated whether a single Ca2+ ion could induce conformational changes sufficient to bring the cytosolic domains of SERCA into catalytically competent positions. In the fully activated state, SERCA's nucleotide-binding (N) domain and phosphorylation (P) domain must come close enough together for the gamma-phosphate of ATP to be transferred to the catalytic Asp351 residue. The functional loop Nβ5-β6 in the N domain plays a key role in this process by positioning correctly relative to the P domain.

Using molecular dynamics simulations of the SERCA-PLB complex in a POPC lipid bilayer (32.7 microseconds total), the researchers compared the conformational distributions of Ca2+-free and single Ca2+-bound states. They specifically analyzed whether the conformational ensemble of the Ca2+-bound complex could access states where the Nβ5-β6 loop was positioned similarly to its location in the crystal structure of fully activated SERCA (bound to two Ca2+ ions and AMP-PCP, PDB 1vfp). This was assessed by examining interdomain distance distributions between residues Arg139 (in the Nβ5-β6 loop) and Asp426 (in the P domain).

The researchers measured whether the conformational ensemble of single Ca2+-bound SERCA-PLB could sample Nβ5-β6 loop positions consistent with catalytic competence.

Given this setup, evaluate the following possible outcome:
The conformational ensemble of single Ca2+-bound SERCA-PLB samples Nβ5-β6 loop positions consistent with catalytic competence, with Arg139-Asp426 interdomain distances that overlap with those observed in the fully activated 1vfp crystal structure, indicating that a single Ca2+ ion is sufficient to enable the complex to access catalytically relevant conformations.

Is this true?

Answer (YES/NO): YES